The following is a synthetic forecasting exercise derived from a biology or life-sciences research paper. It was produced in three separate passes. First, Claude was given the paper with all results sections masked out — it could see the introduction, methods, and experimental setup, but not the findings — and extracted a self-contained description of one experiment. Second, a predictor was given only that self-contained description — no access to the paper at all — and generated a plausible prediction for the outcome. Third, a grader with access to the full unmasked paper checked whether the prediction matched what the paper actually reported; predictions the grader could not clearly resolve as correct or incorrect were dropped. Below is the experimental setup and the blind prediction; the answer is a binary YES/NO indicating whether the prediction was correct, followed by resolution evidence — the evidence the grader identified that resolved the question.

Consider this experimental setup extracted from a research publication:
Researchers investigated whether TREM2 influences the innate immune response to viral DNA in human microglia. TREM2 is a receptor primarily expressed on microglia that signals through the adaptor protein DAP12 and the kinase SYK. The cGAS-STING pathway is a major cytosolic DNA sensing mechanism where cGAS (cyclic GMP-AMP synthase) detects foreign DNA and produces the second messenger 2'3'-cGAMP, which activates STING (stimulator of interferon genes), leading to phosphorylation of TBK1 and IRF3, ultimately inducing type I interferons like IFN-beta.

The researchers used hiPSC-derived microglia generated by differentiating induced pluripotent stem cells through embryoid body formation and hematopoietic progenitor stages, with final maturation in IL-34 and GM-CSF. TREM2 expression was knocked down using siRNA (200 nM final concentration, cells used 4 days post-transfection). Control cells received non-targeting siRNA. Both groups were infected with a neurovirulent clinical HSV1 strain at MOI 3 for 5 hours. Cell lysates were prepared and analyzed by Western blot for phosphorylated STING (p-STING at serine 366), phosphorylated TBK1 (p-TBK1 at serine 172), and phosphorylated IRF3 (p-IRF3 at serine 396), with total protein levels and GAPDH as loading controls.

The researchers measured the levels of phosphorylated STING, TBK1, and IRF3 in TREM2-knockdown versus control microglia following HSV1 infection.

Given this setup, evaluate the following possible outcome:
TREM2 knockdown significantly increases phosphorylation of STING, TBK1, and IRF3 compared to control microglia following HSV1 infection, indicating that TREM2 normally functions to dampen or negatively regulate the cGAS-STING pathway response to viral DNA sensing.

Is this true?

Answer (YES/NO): NO